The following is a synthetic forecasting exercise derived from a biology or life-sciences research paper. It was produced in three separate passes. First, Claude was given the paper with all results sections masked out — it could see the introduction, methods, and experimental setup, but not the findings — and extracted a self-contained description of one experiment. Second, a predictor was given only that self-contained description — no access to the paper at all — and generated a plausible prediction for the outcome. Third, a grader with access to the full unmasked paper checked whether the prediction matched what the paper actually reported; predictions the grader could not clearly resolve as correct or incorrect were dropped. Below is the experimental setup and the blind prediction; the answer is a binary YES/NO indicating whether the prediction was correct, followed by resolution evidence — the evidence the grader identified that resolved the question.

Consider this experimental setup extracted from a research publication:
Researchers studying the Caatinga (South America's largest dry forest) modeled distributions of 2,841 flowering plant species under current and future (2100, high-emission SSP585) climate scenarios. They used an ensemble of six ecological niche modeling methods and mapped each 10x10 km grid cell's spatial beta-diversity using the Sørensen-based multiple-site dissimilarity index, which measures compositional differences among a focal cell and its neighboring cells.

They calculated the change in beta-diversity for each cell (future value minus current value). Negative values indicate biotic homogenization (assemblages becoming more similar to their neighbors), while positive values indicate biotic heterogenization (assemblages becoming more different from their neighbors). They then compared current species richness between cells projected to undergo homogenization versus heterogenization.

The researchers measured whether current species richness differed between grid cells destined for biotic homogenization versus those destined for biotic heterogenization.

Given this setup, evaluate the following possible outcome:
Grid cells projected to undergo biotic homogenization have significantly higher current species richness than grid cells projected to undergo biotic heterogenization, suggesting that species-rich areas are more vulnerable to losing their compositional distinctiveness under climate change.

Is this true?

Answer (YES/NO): NO